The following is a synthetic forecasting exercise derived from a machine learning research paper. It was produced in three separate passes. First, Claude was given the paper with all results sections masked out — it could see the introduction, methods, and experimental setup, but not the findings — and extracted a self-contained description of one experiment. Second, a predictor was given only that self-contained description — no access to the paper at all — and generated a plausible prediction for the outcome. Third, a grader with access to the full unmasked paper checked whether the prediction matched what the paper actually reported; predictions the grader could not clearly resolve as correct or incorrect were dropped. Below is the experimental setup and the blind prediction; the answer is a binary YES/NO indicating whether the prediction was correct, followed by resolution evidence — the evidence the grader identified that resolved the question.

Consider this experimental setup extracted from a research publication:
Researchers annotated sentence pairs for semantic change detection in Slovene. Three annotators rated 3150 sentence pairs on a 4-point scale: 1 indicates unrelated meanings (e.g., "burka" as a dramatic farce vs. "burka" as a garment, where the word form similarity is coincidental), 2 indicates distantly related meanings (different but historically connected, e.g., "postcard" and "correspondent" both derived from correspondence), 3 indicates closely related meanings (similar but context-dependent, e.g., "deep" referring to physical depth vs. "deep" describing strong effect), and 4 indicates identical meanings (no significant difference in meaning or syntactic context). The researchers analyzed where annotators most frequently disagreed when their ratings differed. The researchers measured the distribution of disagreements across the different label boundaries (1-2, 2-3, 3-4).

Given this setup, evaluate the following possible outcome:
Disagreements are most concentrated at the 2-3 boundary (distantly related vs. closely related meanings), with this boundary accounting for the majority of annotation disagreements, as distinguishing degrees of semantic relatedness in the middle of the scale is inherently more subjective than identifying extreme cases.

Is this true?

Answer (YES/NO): NO